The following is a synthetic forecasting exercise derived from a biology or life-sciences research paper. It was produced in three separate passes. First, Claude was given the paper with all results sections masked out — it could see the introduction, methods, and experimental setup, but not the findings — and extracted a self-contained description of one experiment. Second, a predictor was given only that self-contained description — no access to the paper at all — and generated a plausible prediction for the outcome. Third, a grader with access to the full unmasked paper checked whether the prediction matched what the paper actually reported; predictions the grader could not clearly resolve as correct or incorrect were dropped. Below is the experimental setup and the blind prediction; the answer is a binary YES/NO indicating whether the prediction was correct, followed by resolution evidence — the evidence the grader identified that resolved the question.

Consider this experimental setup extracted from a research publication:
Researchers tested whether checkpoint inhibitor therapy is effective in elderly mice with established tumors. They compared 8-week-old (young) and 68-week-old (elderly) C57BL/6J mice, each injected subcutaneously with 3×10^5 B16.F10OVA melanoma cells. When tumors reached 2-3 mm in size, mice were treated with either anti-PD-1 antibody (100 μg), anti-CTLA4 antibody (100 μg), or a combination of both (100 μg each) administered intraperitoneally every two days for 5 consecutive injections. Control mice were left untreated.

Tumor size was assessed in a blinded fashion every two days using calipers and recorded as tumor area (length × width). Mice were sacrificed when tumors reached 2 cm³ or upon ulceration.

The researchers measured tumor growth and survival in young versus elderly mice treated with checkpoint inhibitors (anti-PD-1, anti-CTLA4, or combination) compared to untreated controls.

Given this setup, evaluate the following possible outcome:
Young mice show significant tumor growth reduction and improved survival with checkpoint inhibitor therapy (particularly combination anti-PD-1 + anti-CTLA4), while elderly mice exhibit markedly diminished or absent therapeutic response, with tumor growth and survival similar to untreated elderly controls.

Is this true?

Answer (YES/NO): NO